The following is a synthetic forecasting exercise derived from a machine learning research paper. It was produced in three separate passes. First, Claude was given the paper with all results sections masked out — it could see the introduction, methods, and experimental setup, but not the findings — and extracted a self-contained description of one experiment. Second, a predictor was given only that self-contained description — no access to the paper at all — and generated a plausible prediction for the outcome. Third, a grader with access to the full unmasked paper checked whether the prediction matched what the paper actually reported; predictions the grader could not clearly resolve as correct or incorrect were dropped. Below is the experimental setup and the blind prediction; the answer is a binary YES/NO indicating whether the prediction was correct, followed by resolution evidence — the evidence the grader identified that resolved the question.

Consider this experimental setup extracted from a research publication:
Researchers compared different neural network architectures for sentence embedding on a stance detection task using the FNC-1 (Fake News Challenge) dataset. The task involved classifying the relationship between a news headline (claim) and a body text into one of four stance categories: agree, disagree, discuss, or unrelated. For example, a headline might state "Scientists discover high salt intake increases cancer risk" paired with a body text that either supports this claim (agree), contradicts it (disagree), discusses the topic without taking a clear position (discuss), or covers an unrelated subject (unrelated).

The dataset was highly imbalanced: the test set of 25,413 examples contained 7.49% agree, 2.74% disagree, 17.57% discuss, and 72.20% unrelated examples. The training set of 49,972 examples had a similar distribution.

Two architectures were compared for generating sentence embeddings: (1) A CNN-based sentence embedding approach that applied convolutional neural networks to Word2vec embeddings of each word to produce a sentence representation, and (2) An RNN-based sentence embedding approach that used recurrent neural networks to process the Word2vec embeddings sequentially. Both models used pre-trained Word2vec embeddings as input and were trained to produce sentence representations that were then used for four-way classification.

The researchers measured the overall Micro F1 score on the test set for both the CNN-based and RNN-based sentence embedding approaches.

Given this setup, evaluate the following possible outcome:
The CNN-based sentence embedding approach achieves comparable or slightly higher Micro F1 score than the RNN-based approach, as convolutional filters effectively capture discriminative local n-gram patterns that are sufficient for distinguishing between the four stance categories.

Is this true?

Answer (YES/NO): YES